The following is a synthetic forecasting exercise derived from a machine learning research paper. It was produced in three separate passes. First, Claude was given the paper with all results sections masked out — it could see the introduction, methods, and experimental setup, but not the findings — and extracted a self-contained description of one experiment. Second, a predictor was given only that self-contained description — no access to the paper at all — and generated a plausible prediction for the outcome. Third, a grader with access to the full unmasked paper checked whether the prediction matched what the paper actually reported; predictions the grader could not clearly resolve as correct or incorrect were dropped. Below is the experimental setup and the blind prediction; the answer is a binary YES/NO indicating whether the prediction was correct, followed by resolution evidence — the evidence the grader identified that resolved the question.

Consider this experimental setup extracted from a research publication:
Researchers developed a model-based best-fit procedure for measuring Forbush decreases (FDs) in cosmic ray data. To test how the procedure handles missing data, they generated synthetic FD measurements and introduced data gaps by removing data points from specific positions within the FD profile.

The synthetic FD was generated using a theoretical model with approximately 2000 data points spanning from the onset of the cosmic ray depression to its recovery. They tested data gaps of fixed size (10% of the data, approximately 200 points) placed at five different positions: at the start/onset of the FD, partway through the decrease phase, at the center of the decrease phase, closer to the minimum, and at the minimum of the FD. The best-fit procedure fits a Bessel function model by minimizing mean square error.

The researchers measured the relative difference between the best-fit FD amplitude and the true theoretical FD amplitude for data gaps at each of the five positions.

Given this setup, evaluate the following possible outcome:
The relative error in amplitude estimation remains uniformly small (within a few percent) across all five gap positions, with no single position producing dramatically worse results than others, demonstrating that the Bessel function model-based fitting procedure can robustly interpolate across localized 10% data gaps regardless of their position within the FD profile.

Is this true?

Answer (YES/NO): NO